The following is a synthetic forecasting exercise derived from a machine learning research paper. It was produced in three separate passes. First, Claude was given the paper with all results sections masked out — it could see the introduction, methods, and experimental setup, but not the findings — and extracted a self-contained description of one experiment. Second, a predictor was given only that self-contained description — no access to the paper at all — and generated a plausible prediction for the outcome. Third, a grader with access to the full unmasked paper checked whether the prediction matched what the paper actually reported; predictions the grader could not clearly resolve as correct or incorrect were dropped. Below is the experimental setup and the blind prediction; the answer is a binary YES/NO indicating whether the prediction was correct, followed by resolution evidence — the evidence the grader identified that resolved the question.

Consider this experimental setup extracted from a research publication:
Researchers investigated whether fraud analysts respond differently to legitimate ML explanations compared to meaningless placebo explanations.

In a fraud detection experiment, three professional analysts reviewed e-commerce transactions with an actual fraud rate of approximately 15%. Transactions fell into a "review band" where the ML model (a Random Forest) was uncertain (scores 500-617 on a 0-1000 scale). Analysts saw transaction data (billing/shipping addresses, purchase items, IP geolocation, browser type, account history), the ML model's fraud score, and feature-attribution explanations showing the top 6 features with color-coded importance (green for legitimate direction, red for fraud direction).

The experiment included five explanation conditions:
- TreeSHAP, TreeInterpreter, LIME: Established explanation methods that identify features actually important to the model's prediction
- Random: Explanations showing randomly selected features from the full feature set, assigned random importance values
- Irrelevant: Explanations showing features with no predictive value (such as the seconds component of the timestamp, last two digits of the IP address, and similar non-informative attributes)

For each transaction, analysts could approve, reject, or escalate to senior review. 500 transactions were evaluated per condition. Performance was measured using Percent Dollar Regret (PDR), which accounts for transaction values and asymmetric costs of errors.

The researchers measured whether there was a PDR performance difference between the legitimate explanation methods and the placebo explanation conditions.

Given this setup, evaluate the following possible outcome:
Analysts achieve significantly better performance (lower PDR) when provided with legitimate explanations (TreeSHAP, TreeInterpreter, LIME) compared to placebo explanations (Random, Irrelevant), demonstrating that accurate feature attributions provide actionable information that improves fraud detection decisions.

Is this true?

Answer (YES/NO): NO